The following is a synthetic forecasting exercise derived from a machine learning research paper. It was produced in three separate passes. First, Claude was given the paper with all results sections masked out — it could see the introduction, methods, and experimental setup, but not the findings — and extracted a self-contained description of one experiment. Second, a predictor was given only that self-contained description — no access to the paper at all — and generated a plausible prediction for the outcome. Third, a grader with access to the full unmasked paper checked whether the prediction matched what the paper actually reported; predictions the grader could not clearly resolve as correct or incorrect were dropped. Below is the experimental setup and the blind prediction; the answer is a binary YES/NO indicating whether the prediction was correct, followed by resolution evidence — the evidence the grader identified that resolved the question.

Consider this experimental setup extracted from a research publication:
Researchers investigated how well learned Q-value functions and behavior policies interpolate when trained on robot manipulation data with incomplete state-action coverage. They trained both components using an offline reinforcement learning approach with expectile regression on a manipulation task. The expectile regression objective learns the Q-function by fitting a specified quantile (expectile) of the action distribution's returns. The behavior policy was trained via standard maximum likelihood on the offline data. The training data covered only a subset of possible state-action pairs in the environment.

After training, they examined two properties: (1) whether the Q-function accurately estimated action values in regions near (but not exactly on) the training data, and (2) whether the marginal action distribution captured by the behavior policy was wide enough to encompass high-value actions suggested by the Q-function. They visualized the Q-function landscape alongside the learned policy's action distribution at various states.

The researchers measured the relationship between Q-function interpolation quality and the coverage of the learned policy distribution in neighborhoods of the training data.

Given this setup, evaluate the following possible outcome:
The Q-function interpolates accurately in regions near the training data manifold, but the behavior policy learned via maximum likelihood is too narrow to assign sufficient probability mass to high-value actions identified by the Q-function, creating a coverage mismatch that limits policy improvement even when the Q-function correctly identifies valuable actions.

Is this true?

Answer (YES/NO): YES